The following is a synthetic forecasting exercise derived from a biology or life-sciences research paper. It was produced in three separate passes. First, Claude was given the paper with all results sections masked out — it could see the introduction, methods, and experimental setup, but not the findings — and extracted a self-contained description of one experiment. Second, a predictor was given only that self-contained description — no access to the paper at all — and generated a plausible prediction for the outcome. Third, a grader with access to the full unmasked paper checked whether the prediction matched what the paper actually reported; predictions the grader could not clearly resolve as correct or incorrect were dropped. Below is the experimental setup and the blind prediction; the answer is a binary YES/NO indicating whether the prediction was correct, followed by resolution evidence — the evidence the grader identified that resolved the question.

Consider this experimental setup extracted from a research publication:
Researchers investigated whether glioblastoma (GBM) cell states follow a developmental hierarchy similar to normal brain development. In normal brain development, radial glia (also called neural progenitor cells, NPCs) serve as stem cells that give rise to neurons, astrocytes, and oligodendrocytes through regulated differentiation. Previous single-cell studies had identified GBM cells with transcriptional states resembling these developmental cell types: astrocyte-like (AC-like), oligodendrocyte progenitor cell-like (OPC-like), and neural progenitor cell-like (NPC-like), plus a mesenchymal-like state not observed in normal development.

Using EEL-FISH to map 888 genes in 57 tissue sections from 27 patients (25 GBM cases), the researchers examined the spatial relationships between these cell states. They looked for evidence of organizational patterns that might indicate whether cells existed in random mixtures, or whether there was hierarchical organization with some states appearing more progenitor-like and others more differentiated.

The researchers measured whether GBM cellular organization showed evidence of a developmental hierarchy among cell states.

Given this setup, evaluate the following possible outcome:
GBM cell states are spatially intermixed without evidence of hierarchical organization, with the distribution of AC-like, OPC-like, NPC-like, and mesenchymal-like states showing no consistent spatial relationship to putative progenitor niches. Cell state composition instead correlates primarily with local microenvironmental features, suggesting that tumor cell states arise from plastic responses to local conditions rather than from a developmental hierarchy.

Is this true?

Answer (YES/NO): NO